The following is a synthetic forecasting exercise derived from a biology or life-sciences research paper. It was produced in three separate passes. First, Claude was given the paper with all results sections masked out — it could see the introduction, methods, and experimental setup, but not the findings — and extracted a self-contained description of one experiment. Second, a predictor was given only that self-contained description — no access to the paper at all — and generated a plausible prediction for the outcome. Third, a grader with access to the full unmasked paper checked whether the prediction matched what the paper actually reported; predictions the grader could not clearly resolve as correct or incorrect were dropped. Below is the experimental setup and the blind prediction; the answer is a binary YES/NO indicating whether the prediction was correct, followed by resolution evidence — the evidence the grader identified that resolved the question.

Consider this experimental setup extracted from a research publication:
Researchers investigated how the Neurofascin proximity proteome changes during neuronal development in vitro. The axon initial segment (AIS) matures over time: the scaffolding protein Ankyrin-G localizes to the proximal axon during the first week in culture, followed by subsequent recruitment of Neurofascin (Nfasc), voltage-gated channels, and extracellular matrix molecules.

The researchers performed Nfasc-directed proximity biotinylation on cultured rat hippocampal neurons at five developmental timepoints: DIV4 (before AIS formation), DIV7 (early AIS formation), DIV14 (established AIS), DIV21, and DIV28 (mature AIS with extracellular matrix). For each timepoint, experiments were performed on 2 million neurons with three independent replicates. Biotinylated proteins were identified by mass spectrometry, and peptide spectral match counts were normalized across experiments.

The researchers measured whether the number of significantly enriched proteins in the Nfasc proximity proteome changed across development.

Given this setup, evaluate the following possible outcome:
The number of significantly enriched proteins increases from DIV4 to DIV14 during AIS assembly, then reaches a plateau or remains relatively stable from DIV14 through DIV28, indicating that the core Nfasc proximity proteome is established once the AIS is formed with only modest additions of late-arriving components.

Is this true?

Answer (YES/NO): NO